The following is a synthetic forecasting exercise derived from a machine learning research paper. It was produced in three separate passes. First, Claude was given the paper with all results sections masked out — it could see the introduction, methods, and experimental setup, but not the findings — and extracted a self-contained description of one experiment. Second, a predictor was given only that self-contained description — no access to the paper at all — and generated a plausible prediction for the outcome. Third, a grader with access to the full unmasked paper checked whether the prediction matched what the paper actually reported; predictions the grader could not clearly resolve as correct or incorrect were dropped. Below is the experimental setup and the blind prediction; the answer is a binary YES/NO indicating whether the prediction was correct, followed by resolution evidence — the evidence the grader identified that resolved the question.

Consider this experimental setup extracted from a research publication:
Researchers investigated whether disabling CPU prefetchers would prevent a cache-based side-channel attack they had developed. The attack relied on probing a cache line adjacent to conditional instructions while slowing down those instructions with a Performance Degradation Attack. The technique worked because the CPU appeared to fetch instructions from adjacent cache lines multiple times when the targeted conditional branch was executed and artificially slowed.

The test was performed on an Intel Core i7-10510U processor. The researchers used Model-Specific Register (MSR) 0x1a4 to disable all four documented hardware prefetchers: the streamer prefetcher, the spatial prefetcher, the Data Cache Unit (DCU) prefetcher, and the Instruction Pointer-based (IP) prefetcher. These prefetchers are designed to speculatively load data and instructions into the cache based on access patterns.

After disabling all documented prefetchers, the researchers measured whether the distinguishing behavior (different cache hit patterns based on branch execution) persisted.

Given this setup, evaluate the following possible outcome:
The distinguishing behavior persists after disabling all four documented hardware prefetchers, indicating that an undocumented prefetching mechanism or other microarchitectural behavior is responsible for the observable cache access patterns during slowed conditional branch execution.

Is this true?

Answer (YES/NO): YES